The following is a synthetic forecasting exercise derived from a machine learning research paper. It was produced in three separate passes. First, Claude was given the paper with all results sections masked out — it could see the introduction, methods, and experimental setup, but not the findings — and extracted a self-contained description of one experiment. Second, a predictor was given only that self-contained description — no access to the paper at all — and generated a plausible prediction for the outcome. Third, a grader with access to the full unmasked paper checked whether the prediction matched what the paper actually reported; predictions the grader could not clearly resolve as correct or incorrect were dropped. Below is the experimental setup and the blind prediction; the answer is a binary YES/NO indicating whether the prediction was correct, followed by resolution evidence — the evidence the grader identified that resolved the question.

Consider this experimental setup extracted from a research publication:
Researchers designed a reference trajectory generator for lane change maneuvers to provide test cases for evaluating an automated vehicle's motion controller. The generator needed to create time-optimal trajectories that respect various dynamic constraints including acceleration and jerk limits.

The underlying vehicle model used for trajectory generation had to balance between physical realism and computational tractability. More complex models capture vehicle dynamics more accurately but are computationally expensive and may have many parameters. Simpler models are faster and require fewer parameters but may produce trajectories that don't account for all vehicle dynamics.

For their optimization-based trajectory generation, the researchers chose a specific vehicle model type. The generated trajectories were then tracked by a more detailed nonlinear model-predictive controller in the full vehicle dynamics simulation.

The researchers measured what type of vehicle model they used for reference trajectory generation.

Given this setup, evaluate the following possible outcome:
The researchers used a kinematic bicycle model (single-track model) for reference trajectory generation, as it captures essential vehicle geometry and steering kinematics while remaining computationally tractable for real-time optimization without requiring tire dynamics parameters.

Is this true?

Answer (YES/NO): NO